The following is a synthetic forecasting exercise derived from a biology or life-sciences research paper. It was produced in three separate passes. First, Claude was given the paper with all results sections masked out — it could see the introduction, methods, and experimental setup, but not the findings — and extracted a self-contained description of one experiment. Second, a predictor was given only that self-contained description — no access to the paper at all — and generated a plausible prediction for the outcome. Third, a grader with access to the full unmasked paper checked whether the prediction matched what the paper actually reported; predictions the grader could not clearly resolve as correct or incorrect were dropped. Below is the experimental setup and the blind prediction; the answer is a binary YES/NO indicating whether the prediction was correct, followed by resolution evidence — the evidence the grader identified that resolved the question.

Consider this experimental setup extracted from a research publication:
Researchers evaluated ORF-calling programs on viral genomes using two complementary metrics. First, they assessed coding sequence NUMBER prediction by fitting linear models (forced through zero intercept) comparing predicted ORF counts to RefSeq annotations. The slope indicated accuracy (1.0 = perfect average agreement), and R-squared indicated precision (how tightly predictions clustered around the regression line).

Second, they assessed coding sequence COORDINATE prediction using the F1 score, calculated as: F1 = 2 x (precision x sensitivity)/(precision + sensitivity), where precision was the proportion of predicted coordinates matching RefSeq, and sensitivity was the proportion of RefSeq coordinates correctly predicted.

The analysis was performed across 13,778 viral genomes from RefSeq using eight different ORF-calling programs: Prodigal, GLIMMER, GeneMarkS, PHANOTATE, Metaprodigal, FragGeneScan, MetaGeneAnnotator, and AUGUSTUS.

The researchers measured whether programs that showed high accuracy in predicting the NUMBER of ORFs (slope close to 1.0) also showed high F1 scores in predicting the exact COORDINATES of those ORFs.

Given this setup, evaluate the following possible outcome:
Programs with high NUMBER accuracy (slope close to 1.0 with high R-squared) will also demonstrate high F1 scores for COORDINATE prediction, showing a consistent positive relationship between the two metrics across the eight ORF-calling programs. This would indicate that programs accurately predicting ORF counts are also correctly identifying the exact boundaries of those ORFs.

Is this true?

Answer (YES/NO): NO